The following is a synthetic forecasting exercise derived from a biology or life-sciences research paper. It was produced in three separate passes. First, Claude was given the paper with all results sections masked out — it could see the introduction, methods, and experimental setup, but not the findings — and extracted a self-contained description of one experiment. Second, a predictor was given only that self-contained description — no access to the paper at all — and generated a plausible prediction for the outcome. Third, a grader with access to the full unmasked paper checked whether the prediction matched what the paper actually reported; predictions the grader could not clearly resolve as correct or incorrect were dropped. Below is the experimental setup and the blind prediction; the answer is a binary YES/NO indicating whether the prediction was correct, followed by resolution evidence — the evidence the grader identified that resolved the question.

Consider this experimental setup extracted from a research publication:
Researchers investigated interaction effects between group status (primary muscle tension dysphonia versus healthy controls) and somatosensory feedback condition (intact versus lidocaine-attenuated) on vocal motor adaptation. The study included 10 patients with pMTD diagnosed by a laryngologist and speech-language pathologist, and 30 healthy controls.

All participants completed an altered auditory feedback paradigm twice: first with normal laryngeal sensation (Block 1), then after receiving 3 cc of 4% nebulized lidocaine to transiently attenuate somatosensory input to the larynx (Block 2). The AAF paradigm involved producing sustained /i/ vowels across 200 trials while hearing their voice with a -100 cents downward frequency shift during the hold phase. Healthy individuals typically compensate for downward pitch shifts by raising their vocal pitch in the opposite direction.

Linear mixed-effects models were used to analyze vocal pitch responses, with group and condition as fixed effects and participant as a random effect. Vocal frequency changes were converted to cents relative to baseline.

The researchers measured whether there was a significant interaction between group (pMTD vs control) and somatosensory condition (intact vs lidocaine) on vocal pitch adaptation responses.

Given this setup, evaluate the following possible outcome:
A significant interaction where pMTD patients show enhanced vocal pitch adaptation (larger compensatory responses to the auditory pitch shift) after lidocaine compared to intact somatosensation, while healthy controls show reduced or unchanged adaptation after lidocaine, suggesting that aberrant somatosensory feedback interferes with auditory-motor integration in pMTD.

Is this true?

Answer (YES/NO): NO